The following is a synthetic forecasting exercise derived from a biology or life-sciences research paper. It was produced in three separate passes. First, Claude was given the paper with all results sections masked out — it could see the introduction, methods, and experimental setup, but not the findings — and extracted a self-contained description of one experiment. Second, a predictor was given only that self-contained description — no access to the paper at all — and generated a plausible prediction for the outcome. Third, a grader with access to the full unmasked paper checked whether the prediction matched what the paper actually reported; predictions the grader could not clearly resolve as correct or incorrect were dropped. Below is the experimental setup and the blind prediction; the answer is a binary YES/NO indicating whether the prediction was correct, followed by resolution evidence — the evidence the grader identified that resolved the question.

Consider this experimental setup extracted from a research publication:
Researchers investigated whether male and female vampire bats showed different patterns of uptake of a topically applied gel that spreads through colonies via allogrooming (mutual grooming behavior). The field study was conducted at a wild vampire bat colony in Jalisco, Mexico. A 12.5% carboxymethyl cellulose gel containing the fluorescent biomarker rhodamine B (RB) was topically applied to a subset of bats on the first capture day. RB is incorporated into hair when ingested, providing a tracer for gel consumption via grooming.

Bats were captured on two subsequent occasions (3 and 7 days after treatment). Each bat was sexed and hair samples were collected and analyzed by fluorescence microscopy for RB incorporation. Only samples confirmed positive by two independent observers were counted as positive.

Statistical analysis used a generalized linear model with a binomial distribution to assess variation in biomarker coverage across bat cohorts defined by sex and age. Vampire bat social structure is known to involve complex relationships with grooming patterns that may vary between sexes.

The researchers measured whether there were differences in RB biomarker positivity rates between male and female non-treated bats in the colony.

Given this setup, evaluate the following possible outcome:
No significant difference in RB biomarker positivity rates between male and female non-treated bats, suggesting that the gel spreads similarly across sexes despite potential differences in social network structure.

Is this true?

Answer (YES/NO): NO